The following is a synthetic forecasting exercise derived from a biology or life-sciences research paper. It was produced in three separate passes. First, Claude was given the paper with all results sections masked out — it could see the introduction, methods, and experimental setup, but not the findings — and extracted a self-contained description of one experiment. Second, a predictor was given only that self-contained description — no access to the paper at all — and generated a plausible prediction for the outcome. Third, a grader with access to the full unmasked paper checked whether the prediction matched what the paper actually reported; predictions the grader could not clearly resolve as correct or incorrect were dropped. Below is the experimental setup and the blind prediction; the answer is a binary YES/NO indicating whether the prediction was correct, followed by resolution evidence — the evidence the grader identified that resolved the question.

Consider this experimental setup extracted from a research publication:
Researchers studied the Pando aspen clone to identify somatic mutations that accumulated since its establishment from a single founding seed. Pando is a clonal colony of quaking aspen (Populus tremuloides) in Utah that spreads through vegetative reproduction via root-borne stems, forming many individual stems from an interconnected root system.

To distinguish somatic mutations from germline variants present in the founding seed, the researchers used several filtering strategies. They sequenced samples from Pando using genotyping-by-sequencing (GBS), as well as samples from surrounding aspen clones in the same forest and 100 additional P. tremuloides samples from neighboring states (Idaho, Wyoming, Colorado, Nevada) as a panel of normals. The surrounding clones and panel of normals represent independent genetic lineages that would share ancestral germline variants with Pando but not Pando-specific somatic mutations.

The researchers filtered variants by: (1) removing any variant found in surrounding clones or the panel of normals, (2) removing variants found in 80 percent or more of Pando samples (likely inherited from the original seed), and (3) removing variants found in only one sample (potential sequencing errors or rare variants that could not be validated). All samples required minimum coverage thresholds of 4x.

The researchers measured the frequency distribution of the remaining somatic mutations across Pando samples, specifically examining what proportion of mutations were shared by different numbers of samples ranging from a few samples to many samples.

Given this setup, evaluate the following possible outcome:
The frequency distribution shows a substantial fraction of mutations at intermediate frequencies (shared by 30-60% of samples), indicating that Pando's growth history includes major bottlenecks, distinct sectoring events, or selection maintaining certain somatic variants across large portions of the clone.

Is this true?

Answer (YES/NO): NO